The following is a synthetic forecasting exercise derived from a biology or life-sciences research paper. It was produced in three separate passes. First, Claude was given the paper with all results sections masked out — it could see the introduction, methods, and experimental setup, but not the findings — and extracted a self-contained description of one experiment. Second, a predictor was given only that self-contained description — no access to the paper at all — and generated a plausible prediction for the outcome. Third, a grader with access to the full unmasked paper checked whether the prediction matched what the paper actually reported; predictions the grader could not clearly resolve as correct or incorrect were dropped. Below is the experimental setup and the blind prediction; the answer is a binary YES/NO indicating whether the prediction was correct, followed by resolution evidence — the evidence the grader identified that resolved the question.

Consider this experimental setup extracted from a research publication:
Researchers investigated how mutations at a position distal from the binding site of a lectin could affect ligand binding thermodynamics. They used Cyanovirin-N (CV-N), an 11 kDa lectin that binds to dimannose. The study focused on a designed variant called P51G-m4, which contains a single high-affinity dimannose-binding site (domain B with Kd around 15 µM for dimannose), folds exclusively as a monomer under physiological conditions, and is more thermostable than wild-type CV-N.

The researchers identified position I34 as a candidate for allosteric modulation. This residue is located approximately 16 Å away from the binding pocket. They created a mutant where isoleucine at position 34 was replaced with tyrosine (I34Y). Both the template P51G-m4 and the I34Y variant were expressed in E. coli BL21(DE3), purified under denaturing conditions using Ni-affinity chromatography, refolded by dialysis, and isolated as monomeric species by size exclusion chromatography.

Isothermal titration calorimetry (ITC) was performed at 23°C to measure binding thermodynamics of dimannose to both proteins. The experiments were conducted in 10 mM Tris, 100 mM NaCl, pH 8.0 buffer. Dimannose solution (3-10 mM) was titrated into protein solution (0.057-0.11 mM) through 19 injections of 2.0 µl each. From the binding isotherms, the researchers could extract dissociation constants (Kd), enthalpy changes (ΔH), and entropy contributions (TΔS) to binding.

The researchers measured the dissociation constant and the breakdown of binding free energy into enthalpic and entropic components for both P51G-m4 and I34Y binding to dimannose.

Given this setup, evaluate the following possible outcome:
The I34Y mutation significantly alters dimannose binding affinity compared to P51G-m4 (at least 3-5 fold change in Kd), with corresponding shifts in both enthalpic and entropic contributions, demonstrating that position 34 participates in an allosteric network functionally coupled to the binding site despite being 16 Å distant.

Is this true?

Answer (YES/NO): NO